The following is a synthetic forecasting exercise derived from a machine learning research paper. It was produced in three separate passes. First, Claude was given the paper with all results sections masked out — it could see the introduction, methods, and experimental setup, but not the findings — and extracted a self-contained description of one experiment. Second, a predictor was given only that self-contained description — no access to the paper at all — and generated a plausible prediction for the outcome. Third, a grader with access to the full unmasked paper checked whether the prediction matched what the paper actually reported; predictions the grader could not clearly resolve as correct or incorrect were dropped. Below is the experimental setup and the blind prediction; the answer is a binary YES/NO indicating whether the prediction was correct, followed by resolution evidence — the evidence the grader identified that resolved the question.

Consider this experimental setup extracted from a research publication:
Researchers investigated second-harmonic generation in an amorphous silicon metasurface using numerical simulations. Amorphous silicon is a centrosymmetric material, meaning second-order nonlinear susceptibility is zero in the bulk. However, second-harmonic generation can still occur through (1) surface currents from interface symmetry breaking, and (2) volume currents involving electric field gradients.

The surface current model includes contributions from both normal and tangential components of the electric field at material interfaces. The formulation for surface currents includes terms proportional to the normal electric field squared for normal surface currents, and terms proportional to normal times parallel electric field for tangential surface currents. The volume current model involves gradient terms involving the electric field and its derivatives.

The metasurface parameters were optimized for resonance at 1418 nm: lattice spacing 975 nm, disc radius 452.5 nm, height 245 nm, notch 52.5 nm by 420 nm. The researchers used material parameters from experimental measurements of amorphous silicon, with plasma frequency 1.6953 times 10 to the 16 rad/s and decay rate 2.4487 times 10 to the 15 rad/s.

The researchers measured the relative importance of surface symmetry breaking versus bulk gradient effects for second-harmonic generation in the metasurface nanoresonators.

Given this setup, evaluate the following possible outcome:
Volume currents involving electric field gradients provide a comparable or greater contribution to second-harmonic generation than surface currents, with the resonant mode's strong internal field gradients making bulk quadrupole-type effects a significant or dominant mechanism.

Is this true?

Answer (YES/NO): NO